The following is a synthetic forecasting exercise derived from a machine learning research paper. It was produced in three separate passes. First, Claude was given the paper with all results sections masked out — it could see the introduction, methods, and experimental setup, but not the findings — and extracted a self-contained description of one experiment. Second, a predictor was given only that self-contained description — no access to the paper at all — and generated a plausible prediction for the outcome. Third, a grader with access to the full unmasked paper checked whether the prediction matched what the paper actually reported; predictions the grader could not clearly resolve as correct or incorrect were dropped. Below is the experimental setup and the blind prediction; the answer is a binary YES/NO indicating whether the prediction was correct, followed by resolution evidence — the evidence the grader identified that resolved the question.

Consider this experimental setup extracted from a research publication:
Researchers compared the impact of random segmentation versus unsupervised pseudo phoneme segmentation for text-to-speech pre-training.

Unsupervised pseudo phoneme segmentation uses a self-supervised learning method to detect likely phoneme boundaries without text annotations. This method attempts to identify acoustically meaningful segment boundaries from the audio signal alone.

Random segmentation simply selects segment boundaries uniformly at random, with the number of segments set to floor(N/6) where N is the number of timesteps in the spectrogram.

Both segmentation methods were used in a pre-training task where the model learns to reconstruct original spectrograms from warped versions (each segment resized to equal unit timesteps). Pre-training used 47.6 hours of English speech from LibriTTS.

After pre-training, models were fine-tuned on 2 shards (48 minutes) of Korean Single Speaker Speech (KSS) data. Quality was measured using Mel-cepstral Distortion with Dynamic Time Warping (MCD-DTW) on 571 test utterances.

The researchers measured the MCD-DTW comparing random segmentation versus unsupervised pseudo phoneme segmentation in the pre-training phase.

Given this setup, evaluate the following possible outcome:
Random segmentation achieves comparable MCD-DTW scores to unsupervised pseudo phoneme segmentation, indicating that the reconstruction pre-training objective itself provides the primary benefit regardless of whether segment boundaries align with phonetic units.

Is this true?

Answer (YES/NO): YES